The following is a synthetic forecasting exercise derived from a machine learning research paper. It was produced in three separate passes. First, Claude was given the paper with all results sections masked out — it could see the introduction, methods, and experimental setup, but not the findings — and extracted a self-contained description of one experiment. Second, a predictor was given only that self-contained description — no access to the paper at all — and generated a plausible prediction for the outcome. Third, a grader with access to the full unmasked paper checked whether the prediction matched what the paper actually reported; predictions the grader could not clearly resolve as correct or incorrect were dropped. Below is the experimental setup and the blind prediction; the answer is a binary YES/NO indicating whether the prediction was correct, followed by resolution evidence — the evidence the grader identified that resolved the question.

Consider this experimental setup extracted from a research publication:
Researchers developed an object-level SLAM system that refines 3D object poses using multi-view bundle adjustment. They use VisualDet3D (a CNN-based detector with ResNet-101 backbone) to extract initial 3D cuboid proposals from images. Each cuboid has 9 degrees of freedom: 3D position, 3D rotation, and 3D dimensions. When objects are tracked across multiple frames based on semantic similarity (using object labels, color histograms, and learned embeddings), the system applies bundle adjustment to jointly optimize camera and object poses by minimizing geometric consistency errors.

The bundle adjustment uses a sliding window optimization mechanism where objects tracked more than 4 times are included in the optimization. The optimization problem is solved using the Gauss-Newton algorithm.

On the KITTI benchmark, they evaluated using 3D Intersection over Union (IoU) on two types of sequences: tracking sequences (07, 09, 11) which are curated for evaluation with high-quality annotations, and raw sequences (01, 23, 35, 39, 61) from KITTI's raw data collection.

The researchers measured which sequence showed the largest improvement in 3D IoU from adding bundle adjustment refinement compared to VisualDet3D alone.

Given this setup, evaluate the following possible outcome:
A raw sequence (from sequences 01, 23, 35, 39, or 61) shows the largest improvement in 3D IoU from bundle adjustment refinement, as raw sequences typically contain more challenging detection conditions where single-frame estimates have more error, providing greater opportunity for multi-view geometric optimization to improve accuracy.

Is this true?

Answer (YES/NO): NO